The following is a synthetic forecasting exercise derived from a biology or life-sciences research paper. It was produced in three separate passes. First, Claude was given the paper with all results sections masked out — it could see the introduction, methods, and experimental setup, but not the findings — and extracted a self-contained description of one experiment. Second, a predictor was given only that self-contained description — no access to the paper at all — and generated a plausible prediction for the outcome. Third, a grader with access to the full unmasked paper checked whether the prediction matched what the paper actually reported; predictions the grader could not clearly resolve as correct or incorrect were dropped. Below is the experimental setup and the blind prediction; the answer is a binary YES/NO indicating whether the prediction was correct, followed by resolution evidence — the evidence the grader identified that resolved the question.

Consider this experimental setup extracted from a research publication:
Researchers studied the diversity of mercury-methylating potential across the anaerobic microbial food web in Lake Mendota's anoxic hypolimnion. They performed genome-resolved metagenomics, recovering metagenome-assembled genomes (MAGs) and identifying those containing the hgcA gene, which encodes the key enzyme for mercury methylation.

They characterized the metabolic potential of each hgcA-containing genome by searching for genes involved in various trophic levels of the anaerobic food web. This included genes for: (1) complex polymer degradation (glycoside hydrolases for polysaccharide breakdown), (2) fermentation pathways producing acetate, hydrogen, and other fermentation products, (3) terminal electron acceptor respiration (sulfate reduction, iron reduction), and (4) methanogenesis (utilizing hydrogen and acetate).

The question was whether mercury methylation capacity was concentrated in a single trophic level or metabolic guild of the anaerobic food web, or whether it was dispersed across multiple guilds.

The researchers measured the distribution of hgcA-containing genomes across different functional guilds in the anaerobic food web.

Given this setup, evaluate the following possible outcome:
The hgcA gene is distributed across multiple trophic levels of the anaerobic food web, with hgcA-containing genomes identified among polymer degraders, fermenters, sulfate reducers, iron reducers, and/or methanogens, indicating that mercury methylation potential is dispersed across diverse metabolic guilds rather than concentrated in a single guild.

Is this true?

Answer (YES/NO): YES